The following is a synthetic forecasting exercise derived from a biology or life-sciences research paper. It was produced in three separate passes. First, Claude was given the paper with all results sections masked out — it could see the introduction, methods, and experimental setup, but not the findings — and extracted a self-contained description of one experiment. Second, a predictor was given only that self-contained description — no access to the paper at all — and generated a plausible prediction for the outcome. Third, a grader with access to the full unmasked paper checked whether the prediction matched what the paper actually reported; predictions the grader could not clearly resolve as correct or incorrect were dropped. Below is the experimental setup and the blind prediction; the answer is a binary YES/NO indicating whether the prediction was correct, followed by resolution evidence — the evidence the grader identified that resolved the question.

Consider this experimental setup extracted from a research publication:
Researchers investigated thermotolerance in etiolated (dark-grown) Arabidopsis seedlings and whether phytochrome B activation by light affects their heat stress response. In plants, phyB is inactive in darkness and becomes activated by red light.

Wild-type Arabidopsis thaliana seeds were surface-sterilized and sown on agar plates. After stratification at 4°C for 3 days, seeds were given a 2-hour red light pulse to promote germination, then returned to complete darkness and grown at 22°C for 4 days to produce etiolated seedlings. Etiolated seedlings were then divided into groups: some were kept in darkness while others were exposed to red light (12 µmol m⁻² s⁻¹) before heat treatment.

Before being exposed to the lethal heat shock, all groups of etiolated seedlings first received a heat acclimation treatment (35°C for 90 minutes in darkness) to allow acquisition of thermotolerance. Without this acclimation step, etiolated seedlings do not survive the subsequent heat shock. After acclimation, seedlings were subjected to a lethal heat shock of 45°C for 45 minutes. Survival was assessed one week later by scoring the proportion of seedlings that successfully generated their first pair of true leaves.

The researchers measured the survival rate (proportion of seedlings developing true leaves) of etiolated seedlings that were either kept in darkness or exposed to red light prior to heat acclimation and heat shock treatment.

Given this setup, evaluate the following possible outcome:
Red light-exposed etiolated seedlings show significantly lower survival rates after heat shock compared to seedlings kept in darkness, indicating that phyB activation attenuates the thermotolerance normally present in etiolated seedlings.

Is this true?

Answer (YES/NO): YES